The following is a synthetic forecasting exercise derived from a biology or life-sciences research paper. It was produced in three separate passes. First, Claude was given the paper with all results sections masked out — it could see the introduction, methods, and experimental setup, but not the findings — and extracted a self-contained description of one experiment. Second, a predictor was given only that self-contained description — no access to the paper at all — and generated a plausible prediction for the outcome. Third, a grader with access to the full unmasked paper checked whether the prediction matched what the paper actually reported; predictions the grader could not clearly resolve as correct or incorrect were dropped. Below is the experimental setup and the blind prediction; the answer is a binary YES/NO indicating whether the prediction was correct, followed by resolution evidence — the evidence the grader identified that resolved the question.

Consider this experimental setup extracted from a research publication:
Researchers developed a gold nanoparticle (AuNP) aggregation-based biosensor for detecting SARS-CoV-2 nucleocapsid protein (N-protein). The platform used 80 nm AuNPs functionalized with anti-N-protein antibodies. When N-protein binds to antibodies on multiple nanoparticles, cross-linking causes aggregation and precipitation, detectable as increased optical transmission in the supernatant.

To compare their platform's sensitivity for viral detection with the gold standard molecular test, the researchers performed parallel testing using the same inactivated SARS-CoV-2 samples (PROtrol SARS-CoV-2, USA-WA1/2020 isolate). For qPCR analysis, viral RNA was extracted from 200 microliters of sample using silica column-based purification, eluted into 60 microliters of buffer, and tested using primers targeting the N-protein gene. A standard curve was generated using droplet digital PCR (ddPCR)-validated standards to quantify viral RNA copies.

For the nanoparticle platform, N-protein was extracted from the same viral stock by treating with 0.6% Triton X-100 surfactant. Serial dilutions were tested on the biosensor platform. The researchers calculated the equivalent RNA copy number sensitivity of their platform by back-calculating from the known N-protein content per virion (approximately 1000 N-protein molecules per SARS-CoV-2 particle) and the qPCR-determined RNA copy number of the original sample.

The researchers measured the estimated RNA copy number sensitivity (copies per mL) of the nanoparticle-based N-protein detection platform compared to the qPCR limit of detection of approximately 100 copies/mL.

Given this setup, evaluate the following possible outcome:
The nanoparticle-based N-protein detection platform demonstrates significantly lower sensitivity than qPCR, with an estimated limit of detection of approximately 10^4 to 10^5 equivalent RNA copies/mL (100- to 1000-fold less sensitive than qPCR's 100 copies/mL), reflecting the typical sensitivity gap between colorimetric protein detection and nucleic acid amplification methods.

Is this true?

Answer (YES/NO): NO